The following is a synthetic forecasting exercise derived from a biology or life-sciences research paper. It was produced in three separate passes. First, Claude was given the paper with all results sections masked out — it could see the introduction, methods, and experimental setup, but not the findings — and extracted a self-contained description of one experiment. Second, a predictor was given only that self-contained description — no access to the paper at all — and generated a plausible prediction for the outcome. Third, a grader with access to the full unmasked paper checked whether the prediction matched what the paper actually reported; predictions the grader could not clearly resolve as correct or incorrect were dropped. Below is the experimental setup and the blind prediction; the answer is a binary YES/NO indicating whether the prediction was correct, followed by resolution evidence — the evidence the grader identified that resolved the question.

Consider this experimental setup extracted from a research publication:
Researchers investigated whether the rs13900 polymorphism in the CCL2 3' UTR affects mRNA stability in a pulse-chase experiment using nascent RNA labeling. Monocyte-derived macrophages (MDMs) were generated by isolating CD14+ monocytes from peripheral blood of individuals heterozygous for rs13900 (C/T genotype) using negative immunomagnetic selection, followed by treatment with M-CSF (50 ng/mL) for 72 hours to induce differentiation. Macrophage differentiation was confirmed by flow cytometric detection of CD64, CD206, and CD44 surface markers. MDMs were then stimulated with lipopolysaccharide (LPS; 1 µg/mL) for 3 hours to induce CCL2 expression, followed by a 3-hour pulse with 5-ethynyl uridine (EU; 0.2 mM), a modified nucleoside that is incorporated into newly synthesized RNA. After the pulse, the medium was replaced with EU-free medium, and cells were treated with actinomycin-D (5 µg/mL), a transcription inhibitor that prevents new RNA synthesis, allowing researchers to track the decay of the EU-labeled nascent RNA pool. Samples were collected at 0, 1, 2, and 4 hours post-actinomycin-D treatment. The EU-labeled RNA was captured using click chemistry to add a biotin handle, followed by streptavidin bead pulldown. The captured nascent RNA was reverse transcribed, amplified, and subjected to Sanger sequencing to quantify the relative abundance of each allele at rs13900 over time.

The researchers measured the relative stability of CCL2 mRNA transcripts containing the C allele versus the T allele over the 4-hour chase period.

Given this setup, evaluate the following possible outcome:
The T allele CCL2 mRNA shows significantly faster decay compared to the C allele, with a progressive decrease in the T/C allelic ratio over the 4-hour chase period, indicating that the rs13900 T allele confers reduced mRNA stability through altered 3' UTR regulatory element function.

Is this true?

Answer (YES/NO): NO